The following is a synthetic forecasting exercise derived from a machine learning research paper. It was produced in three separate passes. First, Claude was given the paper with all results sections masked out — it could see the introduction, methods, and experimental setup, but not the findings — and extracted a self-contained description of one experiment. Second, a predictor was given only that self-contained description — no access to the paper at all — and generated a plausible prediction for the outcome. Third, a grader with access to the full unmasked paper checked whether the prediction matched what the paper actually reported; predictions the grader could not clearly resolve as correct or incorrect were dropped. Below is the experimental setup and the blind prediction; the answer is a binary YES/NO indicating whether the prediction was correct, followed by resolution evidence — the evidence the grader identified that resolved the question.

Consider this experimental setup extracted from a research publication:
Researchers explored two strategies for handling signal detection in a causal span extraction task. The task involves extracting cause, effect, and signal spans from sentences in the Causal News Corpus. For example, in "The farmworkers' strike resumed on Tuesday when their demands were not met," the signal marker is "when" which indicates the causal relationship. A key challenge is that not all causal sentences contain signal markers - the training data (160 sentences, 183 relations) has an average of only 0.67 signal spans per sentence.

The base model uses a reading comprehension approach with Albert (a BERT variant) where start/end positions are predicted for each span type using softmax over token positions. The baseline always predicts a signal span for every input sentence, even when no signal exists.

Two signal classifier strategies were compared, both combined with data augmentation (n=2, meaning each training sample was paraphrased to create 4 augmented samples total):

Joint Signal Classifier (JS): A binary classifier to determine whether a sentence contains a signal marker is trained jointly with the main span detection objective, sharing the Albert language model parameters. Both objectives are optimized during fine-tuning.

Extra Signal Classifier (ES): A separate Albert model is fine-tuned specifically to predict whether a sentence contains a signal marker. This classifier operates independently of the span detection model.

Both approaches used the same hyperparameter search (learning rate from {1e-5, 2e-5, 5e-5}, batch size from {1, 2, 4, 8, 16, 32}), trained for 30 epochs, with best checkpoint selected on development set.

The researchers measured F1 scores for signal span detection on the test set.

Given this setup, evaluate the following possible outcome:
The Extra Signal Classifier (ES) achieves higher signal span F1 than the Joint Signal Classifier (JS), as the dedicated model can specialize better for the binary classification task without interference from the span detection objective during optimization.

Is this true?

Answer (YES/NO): YES